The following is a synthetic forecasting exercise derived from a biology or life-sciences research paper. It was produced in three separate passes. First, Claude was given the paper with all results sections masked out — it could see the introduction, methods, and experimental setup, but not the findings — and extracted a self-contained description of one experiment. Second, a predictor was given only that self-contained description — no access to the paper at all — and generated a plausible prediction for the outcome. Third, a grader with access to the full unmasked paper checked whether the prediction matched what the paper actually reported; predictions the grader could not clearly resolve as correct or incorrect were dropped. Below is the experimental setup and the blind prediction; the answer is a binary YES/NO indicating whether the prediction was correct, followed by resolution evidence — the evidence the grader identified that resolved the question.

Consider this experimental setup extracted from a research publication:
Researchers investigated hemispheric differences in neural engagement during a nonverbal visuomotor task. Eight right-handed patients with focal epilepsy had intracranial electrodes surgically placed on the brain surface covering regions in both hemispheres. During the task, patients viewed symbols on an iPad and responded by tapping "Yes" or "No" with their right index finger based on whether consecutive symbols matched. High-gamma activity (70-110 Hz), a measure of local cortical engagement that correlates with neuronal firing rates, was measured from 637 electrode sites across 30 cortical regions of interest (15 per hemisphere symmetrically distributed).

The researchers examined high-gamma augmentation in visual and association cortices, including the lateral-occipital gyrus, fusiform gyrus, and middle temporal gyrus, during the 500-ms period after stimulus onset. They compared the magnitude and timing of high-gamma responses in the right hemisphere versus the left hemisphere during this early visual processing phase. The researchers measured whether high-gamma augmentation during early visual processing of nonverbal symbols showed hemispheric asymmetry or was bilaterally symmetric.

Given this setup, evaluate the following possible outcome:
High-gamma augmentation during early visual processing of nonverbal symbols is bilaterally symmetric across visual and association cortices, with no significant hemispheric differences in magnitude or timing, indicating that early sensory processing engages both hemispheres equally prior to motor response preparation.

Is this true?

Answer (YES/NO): NO